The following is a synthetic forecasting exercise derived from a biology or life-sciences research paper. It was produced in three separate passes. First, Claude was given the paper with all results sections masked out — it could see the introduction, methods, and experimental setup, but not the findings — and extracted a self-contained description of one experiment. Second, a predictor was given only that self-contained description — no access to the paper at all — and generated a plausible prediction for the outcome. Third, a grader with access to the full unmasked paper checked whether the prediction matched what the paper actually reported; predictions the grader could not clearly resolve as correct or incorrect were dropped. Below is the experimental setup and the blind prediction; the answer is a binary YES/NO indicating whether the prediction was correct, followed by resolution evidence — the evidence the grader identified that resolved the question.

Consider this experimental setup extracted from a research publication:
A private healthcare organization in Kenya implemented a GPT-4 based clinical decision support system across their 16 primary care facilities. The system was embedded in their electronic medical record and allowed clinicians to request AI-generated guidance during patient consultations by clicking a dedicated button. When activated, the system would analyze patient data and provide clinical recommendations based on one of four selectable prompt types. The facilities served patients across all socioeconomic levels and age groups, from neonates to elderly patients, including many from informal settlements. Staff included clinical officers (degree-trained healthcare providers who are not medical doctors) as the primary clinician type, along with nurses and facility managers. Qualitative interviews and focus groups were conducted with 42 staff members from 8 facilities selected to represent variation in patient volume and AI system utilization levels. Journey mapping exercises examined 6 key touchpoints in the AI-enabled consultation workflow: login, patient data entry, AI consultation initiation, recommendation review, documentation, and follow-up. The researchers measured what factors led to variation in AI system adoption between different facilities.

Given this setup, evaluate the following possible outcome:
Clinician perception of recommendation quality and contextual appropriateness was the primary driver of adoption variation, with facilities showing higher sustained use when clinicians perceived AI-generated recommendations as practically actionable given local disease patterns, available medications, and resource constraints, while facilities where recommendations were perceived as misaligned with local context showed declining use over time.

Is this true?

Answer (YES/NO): NO